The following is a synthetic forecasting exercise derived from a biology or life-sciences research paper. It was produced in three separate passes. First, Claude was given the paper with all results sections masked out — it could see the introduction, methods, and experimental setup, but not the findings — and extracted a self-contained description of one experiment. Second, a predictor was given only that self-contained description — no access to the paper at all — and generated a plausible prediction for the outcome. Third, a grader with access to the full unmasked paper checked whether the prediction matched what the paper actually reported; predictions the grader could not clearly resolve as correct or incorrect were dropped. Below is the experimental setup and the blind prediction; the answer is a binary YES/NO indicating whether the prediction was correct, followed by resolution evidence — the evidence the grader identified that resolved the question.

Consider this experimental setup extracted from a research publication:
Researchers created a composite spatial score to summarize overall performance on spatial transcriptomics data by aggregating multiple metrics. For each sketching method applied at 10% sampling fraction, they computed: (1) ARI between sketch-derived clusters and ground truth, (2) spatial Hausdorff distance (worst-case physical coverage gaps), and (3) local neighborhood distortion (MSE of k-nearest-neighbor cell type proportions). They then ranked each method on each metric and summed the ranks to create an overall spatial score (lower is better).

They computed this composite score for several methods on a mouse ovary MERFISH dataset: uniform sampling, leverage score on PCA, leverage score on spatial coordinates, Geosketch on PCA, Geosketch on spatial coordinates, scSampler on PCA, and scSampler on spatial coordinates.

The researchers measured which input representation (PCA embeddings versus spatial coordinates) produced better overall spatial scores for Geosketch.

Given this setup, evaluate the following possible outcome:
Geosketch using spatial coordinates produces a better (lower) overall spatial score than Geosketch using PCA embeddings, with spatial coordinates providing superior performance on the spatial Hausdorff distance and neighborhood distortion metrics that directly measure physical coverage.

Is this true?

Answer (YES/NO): YES